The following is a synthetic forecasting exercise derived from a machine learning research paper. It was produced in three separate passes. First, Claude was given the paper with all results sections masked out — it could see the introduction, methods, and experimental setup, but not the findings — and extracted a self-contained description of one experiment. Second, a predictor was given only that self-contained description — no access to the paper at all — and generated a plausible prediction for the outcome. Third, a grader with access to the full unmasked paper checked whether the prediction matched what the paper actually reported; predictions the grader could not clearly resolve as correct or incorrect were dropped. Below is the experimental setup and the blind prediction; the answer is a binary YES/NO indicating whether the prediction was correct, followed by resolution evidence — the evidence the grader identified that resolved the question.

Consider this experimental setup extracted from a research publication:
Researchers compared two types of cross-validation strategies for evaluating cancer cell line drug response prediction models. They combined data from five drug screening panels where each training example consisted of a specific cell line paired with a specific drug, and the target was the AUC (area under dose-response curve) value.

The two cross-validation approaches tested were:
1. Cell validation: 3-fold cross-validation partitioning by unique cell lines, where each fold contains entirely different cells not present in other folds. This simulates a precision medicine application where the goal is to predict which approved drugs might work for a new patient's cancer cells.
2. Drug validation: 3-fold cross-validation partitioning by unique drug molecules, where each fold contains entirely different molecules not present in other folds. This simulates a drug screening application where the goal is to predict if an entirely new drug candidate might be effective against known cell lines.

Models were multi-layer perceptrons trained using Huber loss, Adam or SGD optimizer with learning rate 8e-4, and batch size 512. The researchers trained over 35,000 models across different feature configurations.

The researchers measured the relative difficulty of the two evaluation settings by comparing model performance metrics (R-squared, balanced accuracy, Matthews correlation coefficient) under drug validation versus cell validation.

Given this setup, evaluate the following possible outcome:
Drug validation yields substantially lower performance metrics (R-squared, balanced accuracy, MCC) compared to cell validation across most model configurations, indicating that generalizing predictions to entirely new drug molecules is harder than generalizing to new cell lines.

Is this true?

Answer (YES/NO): YES